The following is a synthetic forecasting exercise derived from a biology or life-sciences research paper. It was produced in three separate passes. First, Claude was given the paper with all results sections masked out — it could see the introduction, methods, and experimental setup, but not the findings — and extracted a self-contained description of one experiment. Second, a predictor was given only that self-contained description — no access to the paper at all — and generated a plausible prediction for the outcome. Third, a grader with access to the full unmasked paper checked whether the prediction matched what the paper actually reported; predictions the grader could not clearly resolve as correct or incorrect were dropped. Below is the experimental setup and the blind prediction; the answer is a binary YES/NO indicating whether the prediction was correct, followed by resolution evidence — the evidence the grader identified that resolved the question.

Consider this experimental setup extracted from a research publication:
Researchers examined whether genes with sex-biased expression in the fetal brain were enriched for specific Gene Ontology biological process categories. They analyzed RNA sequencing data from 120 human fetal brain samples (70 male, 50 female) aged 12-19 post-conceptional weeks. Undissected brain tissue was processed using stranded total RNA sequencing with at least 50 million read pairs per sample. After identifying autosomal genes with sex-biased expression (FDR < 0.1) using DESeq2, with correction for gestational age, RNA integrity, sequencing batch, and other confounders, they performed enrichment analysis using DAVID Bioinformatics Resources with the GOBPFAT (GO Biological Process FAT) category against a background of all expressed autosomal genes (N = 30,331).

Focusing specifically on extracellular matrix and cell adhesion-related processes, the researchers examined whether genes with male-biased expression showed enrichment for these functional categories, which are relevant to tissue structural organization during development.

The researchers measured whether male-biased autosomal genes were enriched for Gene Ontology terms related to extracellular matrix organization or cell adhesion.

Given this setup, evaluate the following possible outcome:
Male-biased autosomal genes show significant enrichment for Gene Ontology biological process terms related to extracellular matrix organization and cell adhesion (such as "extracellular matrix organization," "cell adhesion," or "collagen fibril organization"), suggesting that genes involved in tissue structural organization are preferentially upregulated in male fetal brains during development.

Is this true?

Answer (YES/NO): NO